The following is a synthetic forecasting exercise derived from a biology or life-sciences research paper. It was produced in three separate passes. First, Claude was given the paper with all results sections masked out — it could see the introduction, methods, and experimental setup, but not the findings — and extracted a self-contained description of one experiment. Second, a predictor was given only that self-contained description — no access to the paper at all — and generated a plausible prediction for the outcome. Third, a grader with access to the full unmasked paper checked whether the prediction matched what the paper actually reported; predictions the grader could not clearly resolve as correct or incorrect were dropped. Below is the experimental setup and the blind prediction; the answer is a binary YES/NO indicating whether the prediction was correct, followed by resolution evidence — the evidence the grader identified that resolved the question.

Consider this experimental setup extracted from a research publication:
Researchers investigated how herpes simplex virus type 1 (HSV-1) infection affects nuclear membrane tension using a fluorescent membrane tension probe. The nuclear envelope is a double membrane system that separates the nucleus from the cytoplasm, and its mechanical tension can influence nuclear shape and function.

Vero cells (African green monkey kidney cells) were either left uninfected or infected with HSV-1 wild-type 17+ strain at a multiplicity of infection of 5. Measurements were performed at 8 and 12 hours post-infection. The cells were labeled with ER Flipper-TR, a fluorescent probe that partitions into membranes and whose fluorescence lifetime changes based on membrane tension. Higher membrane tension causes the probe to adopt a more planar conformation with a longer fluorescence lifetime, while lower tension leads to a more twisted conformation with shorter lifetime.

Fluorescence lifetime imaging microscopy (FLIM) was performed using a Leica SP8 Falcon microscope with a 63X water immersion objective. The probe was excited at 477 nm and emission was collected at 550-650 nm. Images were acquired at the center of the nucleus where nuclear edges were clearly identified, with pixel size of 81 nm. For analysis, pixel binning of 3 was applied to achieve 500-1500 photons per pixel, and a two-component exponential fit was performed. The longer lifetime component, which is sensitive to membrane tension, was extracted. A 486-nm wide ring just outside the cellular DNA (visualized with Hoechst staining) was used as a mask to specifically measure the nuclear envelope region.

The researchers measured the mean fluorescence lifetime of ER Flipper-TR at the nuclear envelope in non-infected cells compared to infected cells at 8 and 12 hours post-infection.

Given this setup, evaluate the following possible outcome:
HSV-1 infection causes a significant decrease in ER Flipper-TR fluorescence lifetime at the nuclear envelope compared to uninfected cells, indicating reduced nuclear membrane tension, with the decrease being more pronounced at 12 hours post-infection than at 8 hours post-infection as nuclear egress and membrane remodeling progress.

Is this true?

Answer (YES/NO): NO